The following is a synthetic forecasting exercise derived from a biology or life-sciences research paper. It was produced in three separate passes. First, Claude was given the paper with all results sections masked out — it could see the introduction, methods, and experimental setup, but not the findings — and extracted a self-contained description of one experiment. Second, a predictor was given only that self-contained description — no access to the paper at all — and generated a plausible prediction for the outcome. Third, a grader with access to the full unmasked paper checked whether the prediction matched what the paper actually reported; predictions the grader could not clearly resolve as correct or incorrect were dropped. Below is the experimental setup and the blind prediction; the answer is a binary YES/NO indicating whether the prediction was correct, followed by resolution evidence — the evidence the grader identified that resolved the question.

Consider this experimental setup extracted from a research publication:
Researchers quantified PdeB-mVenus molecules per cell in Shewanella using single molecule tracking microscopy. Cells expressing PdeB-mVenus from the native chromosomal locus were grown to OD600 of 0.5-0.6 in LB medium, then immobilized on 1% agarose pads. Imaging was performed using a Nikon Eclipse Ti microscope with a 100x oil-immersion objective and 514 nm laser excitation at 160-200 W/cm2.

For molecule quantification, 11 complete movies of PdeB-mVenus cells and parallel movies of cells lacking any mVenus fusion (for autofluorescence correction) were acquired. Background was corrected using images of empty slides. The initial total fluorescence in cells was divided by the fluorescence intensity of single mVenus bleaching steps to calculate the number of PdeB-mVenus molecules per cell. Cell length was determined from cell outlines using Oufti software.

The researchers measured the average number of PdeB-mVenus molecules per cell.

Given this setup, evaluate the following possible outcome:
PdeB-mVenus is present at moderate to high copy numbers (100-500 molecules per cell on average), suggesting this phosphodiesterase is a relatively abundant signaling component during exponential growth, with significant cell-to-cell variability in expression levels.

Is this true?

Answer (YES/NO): NO